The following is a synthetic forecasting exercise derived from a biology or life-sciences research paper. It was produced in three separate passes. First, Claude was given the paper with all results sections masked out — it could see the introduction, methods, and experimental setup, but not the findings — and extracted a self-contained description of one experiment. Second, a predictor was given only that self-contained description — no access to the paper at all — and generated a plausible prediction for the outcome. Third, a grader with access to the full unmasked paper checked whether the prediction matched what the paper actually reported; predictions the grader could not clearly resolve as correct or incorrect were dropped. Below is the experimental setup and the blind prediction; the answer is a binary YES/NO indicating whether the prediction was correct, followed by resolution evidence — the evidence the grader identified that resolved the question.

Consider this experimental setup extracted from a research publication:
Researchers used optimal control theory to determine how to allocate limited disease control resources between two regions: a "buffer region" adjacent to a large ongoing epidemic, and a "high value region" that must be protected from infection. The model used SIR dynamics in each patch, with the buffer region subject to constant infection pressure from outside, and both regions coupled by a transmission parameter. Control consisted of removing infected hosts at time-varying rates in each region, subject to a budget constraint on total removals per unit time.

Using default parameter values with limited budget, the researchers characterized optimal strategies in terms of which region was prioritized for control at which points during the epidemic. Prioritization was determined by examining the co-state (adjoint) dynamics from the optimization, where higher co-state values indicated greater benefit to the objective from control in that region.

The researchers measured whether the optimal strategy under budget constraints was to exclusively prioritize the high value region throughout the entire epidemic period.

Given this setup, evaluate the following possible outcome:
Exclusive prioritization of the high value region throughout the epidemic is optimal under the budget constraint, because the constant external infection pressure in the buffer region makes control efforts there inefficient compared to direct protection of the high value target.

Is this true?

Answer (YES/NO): NO